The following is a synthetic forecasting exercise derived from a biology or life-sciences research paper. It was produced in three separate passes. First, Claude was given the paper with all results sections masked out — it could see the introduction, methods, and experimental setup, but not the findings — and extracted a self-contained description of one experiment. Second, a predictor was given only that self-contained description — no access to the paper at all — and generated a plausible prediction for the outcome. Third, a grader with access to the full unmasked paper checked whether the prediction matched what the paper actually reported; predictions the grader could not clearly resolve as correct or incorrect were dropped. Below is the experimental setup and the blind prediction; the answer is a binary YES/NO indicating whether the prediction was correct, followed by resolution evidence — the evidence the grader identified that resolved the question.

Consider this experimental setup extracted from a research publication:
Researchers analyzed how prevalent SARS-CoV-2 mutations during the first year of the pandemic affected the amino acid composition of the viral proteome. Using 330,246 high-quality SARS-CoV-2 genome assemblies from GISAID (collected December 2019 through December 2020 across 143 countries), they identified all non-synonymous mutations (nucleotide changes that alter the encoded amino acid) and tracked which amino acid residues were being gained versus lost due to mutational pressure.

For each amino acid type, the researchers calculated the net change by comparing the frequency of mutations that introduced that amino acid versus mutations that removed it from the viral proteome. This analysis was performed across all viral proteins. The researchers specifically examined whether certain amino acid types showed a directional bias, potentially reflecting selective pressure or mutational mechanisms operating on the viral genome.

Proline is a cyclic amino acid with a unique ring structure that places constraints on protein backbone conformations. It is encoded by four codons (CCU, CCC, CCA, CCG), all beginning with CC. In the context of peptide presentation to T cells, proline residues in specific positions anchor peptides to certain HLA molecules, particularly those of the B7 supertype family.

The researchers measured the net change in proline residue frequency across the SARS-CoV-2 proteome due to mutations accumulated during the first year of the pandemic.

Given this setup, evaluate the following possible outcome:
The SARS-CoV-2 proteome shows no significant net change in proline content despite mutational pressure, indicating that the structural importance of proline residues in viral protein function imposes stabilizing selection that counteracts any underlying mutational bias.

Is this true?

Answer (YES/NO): NO